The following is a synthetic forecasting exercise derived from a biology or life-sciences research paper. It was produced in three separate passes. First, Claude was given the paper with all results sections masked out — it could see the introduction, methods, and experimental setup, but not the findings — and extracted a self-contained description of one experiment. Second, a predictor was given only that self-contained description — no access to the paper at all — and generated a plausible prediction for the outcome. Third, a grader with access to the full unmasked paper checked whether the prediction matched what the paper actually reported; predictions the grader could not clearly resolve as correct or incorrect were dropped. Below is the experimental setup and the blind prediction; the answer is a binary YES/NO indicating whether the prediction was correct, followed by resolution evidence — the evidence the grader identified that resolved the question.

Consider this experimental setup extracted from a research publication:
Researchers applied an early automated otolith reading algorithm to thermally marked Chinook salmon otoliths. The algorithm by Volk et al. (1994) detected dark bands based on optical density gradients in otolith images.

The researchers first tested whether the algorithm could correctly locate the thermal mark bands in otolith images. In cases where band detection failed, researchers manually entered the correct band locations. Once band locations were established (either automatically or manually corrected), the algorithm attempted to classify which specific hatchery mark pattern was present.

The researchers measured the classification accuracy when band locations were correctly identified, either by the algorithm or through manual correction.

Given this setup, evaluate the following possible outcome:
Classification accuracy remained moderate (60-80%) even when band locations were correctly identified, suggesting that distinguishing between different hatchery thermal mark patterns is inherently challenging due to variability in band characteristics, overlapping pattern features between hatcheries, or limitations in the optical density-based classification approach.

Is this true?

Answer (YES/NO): NO